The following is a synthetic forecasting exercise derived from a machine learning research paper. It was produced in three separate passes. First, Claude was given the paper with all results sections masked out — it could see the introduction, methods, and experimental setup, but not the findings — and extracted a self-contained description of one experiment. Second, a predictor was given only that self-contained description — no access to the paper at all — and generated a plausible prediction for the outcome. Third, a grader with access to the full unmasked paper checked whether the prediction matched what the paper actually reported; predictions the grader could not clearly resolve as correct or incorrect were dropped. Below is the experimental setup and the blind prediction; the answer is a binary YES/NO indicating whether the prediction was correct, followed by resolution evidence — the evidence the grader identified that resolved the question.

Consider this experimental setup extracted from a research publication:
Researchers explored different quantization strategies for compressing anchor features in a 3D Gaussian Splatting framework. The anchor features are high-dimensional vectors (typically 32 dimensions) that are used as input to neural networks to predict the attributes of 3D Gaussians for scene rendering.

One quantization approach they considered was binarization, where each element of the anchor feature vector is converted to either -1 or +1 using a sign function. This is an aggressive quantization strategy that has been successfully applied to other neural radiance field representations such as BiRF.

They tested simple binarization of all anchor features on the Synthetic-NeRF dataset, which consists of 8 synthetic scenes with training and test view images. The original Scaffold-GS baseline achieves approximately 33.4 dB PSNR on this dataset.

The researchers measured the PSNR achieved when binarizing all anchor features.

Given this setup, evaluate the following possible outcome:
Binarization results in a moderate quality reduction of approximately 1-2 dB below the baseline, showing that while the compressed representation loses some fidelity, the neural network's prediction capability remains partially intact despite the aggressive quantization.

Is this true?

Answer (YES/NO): NO